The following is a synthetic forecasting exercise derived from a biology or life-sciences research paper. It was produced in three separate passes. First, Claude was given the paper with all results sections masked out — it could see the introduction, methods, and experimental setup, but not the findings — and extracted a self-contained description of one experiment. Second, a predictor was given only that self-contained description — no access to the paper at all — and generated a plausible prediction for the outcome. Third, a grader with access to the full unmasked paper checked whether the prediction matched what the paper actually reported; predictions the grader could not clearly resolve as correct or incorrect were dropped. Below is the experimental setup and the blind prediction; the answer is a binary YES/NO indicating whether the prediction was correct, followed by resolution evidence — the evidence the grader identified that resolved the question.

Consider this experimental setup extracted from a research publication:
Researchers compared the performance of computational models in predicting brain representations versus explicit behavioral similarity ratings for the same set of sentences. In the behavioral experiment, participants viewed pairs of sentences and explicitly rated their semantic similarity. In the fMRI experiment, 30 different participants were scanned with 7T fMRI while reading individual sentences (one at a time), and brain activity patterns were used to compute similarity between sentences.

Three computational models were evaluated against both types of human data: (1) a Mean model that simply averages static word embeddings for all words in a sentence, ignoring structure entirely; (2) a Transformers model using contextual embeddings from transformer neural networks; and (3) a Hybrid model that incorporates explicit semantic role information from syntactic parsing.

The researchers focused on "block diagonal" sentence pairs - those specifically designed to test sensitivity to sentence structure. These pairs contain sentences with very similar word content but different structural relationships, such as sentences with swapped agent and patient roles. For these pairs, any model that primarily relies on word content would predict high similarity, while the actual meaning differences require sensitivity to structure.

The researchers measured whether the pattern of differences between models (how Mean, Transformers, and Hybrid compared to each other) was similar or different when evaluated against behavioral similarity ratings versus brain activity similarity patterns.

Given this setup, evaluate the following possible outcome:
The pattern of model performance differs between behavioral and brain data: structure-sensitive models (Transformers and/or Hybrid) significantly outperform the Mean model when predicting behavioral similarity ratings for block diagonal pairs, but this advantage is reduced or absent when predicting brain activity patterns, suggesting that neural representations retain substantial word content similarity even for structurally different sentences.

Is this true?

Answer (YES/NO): NO